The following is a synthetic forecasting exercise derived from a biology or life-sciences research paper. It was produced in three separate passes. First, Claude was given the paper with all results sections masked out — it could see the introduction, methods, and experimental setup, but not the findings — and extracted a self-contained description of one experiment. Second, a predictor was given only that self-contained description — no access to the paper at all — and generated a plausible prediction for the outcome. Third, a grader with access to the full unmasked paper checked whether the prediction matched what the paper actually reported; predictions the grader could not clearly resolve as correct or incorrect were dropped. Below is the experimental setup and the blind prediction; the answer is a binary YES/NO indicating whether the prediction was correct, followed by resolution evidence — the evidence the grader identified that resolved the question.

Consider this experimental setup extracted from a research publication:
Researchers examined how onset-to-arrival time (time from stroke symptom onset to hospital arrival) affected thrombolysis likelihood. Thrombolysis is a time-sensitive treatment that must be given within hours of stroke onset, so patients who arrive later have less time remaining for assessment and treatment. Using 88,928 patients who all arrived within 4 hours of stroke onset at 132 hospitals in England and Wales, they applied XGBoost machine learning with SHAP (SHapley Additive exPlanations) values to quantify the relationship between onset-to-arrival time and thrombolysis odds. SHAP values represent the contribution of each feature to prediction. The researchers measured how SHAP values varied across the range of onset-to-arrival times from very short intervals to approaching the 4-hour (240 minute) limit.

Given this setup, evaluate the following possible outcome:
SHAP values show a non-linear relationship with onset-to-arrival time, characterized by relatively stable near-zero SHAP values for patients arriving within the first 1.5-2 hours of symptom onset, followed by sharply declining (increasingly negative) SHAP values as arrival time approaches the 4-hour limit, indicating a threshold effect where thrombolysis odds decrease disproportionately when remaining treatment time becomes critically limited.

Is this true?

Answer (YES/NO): YES